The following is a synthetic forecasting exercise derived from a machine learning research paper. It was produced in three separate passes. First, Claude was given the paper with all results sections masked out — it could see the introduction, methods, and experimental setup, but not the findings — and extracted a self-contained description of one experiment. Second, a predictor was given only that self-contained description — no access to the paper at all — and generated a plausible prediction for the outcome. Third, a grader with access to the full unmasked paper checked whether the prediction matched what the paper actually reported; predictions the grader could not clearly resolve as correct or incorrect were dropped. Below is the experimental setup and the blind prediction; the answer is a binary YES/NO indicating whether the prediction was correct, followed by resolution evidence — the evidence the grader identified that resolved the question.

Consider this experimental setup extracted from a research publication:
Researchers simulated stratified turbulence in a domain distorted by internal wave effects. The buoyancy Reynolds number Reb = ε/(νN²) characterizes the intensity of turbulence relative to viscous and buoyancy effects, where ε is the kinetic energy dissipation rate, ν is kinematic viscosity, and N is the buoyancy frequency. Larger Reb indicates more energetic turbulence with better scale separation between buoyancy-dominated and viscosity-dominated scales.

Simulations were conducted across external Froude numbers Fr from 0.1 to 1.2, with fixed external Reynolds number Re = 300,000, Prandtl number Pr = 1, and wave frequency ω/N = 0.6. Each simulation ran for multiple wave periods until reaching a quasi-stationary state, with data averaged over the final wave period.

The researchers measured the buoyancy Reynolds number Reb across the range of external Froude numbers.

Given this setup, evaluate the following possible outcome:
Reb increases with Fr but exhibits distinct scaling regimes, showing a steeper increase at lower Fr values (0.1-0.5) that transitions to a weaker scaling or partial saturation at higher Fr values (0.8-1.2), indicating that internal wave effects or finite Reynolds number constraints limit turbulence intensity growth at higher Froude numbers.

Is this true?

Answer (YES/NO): NO